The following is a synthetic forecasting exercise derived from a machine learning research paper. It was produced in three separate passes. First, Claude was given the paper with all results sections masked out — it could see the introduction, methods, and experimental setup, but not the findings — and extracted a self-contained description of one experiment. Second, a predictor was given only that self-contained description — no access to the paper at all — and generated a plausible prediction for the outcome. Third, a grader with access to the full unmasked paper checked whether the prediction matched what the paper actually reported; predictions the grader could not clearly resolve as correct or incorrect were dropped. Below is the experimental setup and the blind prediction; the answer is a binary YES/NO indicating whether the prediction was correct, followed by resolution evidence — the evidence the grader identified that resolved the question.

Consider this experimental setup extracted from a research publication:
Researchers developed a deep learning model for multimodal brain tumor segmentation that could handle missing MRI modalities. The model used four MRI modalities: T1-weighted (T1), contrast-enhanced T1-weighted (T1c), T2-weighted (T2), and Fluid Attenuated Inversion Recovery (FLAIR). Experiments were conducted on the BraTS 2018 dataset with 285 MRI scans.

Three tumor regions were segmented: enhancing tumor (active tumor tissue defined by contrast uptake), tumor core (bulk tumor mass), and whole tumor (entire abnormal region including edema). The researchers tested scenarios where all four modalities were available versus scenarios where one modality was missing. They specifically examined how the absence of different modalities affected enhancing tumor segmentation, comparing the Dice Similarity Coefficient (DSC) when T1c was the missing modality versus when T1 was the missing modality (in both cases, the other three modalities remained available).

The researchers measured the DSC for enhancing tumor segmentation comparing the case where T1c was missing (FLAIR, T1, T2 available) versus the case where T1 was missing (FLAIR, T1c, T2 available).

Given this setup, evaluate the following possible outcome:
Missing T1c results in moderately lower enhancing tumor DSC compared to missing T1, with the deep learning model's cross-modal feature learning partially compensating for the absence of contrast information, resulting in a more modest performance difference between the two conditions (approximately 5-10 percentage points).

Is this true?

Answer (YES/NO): NO